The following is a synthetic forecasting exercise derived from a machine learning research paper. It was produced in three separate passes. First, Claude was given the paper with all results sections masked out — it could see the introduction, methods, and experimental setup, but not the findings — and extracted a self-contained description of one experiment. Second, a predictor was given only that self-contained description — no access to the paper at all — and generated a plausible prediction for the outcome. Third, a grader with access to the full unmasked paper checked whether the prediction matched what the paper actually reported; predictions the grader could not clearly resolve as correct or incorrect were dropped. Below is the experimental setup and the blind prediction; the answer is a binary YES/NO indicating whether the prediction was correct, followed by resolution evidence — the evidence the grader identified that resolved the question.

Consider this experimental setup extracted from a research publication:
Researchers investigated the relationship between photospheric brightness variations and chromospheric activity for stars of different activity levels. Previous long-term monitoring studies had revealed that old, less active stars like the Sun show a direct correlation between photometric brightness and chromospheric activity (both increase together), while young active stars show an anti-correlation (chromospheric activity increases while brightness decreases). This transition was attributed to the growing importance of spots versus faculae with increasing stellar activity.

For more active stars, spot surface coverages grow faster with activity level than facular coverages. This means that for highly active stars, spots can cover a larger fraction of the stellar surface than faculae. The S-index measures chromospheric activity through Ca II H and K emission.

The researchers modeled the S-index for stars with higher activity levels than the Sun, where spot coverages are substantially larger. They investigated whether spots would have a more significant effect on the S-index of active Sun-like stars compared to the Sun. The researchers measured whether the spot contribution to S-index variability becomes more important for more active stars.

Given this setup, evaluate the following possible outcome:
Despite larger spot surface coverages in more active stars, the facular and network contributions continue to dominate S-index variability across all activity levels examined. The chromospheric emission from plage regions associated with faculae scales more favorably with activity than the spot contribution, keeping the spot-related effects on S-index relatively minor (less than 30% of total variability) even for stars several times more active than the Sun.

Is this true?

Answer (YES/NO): NO